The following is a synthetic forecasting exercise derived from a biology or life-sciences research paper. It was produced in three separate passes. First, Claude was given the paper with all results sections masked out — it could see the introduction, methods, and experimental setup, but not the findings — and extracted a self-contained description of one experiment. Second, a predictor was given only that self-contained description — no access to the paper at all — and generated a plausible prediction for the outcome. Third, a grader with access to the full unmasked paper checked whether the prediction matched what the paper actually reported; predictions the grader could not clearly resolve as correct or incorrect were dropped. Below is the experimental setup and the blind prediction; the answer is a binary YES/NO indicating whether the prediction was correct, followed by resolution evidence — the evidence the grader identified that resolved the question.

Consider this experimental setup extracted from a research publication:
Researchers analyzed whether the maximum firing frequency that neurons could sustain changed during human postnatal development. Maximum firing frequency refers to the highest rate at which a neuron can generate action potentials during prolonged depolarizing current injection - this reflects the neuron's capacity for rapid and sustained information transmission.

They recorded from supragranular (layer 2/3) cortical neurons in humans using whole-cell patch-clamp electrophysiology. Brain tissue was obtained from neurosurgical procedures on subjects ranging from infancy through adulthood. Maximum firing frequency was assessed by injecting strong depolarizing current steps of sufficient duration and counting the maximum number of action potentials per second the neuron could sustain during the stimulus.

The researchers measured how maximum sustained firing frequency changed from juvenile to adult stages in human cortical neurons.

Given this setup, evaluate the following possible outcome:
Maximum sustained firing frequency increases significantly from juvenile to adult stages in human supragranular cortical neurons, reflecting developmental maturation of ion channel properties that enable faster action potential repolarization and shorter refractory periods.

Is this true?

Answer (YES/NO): YES